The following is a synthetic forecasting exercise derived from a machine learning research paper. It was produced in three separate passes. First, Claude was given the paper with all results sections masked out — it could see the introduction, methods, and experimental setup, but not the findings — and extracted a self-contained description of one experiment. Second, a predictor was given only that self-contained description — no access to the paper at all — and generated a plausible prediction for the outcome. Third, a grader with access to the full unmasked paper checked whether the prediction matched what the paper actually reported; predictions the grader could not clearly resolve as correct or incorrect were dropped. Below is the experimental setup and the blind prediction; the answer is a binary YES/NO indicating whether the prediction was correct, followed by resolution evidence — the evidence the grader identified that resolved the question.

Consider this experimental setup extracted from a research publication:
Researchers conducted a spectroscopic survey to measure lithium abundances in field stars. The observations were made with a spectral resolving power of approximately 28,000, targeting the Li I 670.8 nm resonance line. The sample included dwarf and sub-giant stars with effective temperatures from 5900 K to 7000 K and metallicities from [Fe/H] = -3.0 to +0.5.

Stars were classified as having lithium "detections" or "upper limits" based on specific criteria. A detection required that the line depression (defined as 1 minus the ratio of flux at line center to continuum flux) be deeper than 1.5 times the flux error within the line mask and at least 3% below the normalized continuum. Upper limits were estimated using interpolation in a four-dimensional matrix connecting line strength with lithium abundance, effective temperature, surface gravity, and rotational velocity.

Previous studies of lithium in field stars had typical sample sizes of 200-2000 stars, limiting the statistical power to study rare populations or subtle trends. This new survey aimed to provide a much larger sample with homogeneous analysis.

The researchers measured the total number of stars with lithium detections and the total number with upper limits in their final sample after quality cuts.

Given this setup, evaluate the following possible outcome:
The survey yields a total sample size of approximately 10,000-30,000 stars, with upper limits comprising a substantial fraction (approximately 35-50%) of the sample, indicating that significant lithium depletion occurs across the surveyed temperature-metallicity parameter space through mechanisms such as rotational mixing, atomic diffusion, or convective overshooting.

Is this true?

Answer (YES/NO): NO